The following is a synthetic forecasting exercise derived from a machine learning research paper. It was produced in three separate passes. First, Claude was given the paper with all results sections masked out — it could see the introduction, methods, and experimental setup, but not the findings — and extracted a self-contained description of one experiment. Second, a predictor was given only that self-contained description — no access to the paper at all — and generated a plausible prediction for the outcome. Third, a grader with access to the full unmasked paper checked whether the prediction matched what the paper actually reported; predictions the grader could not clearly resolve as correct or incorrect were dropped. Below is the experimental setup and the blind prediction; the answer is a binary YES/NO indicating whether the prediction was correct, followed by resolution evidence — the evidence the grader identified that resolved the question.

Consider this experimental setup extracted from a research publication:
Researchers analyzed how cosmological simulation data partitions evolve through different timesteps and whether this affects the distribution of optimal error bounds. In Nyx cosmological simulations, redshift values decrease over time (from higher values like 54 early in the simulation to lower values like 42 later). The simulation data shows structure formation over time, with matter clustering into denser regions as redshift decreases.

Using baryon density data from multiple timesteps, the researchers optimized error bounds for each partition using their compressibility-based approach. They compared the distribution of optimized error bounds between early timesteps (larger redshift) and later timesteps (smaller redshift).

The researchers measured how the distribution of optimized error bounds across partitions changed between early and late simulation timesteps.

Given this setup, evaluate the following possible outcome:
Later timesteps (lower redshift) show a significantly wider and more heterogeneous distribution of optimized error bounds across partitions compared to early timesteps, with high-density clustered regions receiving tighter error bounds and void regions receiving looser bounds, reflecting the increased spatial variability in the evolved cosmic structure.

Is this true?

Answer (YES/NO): NO